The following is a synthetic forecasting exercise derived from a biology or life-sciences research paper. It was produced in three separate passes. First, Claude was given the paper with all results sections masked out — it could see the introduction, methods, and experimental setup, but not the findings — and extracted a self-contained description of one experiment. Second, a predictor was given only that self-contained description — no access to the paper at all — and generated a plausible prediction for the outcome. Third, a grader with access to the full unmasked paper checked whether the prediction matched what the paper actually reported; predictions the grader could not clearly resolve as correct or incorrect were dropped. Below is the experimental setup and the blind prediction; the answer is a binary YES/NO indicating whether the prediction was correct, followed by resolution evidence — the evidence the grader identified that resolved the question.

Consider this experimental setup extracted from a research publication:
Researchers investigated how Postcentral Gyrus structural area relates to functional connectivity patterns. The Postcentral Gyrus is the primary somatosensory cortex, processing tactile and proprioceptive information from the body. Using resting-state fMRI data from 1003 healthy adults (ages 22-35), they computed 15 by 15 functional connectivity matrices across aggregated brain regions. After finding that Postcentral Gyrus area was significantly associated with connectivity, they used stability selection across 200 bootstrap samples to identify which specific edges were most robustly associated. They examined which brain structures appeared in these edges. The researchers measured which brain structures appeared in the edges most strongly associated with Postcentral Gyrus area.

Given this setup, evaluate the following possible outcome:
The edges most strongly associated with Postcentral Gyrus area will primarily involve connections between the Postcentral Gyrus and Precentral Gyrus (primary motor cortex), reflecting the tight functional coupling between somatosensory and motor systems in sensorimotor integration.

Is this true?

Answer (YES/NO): NO